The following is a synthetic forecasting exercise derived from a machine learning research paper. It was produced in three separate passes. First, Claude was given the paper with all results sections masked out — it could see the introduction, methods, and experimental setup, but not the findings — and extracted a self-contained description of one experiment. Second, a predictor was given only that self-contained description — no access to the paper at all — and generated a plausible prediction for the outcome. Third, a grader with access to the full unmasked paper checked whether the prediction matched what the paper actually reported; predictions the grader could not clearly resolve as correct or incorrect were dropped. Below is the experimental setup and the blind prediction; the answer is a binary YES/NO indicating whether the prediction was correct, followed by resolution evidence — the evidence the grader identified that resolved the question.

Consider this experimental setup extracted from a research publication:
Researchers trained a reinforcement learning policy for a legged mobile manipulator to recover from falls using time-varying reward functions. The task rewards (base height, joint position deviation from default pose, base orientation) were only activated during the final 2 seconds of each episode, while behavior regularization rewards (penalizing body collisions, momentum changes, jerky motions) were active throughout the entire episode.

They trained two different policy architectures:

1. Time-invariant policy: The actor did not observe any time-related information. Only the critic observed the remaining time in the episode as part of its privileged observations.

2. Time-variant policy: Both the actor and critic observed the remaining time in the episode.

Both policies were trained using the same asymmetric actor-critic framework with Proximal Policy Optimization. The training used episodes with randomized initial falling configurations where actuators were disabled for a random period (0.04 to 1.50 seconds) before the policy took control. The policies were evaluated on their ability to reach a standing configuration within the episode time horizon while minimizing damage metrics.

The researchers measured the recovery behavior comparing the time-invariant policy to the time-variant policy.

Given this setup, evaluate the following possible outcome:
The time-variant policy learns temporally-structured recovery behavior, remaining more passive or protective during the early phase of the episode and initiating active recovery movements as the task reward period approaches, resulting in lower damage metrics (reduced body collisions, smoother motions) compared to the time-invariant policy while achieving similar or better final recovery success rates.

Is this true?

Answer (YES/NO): NO